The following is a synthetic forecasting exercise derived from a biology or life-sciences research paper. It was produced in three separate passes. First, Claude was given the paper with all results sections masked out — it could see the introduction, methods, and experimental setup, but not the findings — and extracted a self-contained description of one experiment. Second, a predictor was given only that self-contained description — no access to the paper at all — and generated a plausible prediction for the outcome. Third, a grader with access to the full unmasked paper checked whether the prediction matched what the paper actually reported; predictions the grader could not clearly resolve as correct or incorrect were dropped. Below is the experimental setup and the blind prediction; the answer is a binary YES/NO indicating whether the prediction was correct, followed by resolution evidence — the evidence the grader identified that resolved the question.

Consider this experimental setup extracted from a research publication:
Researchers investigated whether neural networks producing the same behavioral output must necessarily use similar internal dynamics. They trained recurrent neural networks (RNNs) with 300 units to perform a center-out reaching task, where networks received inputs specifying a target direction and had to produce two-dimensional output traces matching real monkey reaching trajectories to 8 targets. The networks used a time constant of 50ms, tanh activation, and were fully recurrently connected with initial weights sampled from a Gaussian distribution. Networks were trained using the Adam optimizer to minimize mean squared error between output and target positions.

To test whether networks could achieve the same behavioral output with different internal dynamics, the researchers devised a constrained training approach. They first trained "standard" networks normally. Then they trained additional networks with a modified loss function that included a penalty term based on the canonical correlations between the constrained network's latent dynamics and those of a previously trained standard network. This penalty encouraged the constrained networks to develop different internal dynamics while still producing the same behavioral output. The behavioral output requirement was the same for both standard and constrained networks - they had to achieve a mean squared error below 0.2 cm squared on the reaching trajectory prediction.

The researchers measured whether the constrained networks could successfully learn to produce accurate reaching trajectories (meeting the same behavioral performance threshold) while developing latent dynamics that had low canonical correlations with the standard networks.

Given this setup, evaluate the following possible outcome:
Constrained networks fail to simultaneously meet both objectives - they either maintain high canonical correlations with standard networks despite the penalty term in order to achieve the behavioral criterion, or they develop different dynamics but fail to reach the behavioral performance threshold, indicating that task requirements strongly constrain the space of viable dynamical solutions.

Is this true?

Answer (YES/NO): NO